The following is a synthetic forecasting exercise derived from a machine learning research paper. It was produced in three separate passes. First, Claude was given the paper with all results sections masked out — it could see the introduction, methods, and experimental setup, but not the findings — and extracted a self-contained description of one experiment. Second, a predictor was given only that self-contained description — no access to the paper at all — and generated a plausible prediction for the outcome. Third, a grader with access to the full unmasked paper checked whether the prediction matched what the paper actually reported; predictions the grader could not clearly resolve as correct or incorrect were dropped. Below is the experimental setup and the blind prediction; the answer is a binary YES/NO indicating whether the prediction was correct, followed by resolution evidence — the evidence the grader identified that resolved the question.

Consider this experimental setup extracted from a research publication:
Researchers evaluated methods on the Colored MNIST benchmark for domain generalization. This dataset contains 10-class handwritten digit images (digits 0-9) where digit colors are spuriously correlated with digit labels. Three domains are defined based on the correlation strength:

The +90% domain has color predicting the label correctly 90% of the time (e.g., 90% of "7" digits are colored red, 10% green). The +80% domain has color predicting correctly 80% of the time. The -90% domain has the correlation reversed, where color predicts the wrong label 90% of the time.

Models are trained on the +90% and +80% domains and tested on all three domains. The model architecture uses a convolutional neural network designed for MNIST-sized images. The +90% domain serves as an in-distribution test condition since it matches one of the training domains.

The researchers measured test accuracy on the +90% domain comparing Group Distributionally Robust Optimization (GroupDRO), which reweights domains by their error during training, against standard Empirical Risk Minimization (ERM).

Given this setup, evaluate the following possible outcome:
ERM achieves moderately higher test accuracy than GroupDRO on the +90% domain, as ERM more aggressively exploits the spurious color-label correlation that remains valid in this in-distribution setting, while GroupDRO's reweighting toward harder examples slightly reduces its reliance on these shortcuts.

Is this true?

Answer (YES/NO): NO